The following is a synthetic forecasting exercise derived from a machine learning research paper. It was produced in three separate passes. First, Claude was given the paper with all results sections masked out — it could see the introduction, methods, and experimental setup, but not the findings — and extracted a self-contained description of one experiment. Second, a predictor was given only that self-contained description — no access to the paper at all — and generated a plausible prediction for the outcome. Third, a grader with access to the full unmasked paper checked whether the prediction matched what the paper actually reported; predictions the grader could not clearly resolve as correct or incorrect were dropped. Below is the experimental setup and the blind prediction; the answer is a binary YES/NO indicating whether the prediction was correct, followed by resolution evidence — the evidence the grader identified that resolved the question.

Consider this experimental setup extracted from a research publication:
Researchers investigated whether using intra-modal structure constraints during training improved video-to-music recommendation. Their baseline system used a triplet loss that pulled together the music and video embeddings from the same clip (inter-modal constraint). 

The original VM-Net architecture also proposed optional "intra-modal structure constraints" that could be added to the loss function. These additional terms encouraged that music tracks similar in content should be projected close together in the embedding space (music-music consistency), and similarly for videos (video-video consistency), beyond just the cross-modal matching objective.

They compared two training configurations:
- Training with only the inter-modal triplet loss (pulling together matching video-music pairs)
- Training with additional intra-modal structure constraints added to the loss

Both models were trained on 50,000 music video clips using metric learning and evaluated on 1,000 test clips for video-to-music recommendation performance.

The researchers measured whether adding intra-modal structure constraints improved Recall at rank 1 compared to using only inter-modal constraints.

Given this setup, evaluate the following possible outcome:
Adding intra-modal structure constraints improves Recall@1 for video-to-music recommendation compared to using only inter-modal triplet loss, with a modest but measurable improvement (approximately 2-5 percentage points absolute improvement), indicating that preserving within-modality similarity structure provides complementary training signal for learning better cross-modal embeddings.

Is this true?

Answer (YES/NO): NO